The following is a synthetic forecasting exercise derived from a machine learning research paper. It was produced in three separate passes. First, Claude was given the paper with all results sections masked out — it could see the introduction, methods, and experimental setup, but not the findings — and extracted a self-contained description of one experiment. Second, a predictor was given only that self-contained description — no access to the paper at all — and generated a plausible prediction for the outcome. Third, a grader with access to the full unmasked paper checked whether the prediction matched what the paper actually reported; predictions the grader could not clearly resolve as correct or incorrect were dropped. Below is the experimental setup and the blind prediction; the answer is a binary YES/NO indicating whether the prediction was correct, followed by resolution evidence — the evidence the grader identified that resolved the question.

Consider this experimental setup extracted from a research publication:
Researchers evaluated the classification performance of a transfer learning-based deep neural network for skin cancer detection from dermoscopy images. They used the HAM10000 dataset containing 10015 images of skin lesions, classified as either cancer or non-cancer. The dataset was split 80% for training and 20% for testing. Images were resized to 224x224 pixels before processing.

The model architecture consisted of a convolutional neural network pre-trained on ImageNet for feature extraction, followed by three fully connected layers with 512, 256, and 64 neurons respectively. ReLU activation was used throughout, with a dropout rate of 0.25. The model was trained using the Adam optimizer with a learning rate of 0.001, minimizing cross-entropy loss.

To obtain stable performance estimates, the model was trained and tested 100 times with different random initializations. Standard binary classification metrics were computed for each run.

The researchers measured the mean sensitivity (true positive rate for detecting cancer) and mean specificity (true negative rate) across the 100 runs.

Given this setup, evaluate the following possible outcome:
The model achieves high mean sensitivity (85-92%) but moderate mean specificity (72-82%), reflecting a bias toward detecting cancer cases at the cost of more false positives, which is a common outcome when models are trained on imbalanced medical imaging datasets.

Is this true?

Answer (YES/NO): NO